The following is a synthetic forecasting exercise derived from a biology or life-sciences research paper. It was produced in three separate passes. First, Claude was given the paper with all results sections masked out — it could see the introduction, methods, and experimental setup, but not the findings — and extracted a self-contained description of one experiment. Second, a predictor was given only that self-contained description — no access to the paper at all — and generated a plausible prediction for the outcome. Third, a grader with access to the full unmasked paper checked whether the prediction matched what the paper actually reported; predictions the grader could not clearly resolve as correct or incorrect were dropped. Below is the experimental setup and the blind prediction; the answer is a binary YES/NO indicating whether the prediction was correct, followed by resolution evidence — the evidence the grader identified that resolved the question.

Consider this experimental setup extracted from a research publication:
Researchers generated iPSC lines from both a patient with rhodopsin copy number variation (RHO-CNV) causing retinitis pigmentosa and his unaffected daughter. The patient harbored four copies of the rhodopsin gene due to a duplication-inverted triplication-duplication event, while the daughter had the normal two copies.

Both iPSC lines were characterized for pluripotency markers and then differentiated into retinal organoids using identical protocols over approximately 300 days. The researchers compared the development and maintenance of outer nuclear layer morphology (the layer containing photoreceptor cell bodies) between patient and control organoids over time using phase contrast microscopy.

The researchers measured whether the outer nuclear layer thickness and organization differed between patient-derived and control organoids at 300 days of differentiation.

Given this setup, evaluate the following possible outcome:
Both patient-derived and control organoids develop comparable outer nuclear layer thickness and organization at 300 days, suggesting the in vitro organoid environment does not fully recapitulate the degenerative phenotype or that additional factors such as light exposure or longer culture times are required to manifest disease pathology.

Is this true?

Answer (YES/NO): YES